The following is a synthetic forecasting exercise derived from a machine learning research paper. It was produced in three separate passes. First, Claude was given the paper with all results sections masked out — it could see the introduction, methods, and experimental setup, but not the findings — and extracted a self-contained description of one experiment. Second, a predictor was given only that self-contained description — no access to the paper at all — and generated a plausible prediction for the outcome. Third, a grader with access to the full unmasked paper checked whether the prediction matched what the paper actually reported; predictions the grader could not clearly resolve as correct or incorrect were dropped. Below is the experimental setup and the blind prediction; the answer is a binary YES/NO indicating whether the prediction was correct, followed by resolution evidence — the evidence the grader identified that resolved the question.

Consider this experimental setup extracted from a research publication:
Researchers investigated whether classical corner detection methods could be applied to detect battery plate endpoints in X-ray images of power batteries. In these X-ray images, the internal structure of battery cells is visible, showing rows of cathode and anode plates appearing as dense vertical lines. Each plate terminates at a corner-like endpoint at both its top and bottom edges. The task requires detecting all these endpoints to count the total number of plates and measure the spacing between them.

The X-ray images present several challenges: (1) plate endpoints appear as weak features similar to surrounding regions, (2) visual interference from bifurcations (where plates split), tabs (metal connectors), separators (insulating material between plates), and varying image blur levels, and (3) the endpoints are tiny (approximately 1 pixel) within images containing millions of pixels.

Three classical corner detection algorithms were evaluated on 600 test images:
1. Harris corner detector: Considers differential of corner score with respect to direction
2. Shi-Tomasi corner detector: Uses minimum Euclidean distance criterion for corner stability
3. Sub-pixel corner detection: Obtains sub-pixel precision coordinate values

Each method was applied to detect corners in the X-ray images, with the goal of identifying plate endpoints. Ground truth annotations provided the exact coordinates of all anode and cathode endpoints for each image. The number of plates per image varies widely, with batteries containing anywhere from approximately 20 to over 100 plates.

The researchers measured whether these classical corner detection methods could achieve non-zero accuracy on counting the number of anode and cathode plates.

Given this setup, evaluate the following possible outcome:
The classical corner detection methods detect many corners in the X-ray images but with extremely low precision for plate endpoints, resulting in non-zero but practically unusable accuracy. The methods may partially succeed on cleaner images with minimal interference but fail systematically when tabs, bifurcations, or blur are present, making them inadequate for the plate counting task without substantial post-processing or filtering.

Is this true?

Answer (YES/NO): NO